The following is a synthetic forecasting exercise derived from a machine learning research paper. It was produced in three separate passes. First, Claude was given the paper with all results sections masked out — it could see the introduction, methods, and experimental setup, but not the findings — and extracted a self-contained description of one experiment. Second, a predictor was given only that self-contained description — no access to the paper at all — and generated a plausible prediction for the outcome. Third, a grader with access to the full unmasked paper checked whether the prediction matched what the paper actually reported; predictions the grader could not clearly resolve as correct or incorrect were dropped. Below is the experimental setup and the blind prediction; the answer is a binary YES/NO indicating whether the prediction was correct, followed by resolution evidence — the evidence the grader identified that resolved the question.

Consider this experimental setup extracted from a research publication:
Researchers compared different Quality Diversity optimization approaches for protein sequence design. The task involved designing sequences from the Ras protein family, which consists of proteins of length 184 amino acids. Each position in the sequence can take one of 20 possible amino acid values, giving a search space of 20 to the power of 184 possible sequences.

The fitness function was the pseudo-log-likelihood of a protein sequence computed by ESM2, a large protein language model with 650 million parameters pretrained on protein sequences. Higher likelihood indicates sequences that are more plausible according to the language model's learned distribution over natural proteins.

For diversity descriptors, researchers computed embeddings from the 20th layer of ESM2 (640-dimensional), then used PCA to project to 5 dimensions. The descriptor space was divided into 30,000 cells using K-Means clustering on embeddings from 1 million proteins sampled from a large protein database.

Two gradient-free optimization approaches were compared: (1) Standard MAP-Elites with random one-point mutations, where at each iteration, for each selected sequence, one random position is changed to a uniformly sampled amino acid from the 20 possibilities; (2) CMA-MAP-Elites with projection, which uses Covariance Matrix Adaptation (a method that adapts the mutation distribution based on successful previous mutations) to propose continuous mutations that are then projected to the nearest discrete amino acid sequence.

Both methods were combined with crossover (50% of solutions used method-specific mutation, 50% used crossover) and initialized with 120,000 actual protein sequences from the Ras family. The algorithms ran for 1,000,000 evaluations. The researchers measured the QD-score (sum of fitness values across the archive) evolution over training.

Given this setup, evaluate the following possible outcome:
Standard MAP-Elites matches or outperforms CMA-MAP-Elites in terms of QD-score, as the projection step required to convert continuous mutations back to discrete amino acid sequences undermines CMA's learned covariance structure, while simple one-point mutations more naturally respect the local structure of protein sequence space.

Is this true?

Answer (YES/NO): YES